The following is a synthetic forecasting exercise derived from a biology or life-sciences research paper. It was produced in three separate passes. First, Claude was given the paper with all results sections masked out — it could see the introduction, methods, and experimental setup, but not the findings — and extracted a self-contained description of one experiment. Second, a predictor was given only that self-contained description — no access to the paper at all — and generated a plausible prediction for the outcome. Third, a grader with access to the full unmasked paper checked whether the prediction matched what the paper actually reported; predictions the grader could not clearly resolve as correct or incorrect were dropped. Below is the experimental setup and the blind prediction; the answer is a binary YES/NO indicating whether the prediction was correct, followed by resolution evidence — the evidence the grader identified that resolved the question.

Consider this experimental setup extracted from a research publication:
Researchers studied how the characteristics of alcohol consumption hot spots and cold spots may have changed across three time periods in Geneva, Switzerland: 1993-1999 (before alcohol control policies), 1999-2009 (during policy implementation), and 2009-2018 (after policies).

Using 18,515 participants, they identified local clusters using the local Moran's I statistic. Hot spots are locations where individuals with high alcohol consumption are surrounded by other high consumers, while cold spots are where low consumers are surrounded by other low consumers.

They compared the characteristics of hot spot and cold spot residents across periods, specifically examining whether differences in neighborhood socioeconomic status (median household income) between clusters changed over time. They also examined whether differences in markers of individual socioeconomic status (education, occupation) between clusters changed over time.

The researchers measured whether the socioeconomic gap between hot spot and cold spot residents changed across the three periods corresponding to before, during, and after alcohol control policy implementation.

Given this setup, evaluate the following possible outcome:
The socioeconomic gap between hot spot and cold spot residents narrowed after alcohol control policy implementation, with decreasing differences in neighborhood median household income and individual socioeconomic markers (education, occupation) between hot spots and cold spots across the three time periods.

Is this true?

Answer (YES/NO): NO